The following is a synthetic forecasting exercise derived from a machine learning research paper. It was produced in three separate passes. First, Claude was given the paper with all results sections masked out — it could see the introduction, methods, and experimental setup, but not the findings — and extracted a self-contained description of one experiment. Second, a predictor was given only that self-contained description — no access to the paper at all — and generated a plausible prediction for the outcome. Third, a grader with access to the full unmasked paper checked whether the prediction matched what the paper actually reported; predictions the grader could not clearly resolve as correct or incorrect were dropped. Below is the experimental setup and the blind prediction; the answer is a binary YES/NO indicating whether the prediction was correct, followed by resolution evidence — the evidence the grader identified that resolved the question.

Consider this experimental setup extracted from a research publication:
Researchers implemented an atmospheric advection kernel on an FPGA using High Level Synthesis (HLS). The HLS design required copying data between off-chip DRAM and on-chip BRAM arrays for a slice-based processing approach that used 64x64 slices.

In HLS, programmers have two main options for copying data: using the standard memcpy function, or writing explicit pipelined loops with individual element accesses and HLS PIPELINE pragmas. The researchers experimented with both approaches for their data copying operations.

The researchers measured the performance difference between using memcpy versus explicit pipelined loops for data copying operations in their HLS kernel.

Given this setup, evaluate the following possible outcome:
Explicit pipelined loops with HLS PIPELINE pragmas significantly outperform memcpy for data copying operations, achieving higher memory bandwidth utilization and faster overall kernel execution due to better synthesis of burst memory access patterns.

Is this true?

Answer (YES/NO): NO